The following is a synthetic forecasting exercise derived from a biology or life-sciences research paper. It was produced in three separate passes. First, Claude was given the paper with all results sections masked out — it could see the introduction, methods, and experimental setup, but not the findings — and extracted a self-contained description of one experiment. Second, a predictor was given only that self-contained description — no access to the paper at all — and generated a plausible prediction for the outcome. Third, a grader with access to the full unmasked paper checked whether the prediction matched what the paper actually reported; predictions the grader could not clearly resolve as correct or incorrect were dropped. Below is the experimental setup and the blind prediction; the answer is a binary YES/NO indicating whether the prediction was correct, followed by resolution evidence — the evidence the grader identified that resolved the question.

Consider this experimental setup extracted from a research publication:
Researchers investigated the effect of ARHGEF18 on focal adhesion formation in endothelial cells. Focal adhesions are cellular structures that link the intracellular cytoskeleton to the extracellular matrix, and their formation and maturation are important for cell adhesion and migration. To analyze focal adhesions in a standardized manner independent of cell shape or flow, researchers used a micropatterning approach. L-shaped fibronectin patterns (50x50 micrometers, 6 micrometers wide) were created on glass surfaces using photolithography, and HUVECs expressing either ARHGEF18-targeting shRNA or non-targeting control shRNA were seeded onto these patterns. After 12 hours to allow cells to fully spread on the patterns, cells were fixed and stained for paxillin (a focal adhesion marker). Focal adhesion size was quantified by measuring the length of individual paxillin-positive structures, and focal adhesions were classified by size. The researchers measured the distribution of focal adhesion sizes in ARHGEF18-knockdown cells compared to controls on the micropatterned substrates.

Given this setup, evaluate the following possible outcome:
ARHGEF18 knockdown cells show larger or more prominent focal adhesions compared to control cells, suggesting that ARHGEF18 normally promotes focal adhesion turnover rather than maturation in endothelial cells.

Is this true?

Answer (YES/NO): NO